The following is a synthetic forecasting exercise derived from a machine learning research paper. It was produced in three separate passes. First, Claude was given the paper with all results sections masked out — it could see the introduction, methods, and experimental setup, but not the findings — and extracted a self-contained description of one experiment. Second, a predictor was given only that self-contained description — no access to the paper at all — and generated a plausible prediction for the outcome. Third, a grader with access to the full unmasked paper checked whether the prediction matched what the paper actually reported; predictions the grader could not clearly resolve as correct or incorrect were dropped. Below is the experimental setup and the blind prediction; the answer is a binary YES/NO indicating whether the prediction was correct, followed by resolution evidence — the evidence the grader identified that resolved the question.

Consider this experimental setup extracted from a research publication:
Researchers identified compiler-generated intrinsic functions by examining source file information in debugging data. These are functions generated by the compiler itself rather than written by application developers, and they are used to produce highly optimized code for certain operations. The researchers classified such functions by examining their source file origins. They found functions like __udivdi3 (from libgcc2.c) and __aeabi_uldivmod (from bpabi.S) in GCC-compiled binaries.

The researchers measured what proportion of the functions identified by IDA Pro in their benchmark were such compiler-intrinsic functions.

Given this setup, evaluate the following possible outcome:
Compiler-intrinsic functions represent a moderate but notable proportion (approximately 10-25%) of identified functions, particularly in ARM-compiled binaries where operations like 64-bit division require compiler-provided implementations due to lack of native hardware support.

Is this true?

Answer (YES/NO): NO